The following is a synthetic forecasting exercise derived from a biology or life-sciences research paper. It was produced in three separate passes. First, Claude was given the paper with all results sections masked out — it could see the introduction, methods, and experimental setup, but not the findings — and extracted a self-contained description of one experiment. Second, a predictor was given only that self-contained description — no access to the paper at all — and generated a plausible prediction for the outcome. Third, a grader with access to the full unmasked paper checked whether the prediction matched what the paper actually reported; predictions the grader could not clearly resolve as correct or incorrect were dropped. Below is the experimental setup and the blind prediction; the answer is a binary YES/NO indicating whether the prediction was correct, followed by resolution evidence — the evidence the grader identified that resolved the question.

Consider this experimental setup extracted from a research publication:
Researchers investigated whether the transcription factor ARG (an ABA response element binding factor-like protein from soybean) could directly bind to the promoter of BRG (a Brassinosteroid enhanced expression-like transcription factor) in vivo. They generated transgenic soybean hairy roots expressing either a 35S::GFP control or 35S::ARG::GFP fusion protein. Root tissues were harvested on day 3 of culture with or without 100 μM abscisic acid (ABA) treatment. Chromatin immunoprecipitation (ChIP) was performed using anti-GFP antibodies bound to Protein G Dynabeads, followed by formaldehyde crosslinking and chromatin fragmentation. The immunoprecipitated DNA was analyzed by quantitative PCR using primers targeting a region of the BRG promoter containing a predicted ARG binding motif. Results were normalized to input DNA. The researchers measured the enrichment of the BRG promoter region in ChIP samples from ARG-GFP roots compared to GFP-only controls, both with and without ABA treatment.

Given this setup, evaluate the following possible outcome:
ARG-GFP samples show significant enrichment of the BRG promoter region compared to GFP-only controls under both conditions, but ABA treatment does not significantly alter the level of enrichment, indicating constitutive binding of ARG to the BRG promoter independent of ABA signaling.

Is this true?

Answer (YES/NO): YES